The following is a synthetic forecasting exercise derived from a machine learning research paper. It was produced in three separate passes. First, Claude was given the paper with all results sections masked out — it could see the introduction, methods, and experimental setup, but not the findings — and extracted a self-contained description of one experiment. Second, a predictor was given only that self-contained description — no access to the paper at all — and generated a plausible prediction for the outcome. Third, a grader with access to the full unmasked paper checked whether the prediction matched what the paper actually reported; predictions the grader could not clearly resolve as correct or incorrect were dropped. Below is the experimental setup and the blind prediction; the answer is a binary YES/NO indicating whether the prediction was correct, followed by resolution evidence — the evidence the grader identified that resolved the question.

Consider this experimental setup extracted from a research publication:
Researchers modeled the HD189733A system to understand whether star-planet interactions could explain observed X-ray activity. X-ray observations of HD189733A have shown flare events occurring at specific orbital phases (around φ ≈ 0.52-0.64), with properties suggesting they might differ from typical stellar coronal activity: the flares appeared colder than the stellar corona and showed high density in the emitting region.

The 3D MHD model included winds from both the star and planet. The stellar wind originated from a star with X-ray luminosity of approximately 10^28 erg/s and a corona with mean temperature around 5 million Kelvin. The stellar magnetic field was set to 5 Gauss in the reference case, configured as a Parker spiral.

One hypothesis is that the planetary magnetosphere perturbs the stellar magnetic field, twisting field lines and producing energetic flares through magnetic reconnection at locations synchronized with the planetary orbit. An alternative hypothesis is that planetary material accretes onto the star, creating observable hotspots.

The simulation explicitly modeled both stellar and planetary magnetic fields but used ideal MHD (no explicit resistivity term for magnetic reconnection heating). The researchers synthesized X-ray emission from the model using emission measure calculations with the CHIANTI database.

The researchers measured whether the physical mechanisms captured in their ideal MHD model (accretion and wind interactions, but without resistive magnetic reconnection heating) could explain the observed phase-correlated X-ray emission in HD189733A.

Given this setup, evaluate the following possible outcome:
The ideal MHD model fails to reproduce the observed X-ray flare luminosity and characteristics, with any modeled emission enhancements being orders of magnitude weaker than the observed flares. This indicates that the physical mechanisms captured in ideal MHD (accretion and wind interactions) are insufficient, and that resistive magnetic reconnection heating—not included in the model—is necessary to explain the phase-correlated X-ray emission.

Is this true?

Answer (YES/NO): NO